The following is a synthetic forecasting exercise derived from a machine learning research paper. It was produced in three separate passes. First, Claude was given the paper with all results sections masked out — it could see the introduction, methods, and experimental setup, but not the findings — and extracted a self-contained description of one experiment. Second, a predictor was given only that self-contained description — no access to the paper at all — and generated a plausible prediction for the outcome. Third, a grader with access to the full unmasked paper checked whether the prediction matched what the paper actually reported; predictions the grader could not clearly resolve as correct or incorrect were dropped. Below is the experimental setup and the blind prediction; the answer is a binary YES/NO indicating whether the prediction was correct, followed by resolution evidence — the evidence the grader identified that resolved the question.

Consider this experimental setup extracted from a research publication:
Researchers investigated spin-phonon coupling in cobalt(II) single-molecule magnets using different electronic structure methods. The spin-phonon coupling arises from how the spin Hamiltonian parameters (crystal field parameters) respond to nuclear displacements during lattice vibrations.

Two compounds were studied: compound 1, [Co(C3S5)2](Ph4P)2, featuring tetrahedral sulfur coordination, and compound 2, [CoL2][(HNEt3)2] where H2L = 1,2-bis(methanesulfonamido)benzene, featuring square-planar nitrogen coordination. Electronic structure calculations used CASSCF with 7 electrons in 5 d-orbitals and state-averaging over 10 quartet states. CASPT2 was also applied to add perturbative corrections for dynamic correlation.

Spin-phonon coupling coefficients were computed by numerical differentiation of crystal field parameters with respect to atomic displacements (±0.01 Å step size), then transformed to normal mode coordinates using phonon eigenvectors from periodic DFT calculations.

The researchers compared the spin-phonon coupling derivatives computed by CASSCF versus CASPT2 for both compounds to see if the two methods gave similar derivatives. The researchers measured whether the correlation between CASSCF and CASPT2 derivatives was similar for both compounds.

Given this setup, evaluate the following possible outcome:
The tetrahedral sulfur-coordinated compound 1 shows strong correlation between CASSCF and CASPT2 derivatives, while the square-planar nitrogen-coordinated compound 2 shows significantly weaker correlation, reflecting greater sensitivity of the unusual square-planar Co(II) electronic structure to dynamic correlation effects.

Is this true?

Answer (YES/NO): NO